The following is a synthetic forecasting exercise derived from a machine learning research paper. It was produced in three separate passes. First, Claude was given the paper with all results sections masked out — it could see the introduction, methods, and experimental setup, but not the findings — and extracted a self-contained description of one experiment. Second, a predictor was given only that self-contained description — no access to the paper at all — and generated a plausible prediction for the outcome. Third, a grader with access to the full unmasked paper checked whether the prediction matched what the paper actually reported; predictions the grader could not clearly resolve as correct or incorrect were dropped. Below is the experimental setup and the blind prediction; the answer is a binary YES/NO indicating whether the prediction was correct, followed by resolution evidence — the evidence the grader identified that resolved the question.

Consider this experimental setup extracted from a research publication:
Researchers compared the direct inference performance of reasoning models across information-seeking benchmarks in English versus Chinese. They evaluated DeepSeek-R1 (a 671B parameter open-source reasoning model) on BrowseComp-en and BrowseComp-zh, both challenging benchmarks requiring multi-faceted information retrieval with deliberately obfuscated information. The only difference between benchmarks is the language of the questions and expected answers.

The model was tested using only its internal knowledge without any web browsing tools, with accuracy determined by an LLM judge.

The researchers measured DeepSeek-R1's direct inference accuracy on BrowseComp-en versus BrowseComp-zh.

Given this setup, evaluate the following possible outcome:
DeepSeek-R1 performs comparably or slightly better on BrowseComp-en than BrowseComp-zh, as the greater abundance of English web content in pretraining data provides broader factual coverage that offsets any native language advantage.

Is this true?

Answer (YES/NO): NO